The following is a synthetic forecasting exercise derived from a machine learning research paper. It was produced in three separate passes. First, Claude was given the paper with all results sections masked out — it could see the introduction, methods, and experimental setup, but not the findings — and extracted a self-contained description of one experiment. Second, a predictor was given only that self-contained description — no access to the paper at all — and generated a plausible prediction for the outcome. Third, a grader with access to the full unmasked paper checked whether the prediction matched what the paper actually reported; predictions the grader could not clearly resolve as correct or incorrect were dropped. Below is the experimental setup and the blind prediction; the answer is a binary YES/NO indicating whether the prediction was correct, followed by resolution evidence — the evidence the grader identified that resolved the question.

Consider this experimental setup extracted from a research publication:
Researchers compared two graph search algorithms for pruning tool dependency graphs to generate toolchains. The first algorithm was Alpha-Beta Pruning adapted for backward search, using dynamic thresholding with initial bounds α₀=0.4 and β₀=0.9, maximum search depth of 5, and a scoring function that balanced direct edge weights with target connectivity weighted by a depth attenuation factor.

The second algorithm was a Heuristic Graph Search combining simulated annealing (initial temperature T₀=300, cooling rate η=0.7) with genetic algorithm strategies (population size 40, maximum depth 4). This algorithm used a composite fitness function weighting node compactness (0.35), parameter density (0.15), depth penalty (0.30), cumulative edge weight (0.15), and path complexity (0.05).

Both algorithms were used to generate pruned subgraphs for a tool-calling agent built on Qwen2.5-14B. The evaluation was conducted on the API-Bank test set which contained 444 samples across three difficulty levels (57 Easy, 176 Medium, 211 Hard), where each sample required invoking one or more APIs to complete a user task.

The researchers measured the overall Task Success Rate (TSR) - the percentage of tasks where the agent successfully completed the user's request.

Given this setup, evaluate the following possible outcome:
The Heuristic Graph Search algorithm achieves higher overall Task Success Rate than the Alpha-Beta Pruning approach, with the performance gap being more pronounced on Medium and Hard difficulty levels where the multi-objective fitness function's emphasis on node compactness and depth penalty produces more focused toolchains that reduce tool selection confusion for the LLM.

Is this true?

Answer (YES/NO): NO